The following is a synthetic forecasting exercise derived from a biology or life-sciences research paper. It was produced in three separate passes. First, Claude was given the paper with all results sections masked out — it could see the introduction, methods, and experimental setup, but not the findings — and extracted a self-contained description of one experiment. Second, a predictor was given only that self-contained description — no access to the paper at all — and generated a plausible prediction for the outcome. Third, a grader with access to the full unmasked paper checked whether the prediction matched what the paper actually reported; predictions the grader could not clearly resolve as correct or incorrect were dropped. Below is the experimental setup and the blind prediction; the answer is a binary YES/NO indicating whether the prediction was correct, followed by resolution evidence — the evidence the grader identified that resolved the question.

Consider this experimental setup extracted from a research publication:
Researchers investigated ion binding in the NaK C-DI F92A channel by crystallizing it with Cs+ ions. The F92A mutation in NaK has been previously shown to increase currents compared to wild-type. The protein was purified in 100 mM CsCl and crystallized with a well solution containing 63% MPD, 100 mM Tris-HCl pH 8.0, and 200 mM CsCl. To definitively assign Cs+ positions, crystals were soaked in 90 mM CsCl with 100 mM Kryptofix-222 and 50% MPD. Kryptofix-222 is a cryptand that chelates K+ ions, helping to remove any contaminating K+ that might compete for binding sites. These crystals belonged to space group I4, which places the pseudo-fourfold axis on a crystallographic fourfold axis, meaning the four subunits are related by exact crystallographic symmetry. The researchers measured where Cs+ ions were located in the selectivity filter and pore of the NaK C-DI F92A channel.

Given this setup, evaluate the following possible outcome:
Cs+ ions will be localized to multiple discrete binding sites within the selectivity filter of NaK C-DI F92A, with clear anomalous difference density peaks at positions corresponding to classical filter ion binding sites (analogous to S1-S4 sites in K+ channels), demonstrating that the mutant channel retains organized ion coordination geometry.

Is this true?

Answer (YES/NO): YES